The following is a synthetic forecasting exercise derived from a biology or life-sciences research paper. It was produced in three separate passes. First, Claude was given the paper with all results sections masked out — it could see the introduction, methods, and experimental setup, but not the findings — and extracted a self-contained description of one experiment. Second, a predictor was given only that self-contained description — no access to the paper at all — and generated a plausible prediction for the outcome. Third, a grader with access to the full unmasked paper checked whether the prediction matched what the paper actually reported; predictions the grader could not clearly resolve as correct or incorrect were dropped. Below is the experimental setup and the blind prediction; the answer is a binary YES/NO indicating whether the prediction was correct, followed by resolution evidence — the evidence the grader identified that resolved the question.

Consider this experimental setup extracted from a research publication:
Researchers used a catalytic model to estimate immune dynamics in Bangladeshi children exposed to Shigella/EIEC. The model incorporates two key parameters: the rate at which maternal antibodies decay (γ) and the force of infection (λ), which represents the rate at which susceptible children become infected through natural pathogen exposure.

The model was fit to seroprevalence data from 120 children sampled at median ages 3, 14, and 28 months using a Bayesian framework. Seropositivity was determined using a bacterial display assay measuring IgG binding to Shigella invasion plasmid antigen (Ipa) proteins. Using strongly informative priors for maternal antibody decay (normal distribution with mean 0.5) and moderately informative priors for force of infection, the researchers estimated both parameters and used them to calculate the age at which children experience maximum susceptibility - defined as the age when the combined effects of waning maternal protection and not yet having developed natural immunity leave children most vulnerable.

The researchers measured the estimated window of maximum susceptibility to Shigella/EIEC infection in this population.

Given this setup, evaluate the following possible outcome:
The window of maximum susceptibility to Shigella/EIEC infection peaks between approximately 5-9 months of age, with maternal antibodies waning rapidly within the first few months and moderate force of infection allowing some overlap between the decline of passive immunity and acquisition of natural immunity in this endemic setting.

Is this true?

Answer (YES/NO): YES